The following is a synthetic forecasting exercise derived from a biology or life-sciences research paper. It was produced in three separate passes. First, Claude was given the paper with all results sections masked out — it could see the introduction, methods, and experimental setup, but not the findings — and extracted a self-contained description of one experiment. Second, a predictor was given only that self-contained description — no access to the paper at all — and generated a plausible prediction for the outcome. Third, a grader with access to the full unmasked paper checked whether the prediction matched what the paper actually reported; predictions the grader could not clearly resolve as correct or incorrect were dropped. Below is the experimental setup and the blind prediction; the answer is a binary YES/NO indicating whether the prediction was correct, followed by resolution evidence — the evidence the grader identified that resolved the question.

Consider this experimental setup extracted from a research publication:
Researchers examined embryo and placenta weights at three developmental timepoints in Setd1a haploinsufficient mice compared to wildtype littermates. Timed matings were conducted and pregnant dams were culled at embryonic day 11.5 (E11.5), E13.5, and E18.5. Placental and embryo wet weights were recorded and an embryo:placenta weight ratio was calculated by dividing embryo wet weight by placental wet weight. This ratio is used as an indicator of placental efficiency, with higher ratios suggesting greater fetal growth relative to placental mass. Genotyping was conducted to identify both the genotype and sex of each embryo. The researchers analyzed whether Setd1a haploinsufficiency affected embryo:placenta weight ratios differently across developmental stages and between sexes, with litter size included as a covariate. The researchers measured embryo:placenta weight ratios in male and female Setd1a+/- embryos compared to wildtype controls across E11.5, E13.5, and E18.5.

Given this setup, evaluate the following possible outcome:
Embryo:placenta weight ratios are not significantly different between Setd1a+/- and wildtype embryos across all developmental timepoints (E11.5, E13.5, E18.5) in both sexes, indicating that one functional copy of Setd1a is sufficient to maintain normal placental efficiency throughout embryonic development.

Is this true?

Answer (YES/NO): NO